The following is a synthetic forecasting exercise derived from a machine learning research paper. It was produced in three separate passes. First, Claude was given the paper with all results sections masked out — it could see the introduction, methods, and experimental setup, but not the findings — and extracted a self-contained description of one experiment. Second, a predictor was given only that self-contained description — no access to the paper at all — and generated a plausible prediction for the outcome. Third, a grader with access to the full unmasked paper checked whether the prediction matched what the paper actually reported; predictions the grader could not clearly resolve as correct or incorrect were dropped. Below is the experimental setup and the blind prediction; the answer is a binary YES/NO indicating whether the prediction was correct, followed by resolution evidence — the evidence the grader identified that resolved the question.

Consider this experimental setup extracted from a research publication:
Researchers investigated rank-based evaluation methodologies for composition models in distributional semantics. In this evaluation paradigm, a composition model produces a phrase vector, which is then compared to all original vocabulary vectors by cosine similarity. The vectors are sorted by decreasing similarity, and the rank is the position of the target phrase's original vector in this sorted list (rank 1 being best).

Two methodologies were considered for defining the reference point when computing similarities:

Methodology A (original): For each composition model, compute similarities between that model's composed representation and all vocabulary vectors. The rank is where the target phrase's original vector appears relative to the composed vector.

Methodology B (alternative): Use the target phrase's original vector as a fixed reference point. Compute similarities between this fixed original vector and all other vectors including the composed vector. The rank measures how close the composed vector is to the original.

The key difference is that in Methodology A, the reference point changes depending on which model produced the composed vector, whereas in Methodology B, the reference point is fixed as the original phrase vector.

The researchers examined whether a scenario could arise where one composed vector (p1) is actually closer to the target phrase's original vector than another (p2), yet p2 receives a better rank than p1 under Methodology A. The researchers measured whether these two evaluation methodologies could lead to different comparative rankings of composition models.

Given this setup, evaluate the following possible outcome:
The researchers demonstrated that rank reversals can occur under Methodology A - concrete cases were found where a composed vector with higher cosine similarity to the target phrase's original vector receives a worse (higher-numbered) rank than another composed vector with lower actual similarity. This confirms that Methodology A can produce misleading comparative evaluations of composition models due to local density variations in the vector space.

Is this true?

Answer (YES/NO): NO